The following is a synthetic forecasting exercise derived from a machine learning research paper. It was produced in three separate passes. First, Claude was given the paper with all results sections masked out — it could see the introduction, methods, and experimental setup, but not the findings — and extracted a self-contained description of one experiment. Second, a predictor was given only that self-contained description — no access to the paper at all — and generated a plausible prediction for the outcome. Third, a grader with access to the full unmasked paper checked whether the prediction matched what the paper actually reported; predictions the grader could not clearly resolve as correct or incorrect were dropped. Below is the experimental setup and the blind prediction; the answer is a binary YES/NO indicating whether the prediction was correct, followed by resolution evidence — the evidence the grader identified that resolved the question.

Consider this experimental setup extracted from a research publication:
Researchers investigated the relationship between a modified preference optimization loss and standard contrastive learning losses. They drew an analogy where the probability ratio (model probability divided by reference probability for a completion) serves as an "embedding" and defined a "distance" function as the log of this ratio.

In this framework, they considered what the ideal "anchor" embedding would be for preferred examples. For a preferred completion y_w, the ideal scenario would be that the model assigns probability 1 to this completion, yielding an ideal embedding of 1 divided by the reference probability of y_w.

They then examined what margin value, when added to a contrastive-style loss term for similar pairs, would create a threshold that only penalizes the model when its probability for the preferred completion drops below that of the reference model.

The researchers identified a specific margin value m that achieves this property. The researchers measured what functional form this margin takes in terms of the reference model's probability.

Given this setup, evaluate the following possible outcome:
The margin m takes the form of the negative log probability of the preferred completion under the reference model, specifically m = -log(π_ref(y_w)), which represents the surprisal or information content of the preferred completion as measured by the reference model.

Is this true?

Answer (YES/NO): YES